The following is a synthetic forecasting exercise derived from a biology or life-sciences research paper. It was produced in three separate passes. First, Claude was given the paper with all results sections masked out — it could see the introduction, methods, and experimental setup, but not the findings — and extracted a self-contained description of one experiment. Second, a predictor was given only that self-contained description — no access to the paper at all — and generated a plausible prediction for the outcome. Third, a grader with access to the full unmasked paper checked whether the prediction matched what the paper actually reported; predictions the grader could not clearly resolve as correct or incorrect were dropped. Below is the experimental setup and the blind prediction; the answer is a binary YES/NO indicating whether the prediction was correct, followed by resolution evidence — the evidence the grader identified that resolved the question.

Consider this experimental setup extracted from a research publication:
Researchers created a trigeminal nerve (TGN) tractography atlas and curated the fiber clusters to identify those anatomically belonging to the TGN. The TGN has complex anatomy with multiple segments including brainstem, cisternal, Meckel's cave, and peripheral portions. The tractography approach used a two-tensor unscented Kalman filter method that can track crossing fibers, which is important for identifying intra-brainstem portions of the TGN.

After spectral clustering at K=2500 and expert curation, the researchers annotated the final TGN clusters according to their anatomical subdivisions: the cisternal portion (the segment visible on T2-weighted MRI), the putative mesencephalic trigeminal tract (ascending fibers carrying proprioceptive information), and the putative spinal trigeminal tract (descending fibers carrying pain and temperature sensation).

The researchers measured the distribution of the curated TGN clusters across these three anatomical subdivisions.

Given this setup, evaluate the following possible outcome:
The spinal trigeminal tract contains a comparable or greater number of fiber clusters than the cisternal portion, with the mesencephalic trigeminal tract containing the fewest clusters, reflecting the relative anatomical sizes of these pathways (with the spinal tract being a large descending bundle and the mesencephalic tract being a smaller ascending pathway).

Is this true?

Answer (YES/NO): NO